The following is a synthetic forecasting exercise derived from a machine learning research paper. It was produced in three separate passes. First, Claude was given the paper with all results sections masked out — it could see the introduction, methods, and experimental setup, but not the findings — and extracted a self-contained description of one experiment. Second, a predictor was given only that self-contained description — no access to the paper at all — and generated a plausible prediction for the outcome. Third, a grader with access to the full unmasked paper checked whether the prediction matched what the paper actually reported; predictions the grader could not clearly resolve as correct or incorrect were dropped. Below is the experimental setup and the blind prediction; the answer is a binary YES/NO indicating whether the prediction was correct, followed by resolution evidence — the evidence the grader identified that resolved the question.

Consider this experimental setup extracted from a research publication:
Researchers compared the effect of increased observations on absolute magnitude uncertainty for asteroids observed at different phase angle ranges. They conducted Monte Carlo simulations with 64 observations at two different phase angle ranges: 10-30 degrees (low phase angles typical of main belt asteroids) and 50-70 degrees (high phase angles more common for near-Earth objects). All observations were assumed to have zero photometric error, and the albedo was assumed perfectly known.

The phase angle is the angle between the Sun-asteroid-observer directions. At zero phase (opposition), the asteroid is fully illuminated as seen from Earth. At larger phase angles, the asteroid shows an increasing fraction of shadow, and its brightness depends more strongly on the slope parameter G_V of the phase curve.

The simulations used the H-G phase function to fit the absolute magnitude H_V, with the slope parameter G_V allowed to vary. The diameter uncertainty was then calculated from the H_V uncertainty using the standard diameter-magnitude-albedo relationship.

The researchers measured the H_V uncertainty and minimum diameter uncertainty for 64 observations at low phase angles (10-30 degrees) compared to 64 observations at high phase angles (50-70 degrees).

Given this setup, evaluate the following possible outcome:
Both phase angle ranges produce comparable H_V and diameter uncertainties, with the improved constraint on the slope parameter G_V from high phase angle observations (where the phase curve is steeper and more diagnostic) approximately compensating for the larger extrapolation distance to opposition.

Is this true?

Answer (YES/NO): NO